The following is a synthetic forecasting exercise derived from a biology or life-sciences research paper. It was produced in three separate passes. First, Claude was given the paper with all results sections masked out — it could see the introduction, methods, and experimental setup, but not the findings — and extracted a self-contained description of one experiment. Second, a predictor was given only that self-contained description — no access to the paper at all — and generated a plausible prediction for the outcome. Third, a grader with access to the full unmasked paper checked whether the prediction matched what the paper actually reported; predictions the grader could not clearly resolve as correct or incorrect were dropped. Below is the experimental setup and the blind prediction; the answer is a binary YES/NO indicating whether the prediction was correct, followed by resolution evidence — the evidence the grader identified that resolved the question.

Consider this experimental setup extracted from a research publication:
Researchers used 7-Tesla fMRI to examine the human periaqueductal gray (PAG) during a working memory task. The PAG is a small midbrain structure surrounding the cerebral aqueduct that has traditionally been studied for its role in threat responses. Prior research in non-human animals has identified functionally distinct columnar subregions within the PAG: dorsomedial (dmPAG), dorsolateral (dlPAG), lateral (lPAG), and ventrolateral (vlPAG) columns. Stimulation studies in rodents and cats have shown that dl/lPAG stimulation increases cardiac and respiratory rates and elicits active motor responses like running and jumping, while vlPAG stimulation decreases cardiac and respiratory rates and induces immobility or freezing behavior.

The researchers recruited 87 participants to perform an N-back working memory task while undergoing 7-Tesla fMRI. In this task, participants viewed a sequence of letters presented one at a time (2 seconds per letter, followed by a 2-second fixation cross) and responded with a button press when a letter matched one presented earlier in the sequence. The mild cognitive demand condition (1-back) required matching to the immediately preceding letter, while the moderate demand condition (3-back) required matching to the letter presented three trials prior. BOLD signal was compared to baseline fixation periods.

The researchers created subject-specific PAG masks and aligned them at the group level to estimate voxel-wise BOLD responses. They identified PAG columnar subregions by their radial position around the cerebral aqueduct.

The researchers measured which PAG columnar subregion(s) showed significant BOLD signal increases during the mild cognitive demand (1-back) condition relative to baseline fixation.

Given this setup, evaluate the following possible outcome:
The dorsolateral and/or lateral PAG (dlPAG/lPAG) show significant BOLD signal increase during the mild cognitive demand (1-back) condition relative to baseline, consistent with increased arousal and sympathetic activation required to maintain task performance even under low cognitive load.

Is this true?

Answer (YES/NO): NO